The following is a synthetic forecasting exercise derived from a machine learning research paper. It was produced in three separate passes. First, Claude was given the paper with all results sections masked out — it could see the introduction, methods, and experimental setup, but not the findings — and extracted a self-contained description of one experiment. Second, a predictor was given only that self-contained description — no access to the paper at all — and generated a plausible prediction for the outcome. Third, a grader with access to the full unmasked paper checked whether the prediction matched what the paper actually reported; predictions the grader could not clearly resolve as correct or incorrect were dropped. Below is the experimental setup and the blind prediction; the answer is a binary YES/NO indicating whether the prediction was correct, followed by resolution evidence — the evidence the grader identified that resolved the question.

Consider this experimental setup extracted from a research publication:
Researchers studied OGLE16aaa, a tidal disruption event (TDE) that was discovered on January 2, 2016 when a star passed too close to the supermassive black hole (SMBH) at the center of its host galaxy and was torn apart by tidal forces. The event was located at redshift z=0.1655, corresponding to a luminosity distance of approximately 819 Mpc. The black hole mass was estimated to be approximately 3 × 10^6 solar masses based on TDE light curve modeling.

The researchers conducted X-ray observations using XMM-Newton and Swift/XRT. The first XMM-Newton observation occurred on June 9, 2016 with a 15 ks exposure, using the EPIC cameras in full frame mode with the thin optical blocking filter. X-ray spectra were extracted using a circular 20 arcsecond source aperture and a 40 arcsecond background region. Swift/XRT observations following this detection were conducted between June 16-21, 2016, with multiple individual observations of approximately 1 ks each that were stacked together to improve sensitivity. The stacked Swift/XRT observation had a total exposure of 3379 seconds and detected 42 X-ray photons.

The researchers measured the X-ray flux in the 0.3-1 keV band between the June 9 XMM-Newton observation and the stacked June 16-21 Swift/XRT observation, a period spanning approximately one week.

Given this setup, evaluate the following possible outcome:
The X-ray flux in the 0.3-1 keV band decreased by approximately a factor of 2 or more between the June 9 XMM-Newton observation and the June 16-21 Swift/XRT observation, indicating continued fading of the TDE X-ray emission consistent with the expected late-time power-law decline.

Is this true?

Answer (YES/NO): NO